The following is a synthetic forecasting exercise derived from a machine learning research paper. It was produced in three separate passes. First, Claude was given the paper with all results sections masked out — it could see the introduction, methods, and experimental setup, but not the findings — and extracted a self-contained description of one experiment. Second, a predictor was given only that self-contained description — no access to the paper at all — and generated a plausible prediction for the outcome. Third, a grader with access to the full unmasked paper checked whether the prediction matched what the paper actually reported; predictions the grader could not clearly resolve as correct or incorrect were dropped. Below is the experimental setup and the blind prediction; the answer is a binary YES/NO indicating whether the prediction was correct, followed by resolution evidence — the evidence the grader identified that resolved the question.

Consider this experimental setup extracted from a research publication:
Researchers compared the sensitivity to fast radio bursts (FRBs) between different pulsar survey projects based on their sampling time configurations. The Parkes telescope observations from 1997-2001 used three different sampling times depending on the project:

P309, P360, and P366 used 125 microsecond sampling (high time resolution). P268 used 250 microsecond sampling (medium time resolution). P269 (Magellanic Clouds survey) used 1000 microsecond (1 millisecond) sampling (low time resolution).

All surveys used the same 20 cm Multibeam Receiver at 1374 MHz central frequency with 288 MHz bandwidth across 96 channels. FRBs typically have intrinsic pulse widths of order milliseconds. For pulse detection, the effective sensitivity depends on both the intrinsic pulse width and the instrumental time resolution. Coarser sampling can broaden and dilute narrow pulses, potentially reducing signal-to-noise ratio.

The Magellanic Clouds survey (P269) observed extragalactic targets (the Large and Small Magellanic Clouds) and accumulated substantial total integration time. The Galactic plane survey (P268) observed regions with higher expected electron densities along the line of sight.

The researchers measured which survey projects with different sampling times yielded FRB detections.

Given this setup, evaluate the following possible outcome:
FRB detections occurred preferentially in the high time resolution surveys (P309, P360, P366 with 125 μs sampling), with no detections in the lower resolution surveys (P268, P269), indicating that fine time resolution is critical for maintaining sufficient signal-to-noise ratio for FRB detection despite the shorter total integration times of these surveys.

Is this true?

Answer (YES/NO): NO